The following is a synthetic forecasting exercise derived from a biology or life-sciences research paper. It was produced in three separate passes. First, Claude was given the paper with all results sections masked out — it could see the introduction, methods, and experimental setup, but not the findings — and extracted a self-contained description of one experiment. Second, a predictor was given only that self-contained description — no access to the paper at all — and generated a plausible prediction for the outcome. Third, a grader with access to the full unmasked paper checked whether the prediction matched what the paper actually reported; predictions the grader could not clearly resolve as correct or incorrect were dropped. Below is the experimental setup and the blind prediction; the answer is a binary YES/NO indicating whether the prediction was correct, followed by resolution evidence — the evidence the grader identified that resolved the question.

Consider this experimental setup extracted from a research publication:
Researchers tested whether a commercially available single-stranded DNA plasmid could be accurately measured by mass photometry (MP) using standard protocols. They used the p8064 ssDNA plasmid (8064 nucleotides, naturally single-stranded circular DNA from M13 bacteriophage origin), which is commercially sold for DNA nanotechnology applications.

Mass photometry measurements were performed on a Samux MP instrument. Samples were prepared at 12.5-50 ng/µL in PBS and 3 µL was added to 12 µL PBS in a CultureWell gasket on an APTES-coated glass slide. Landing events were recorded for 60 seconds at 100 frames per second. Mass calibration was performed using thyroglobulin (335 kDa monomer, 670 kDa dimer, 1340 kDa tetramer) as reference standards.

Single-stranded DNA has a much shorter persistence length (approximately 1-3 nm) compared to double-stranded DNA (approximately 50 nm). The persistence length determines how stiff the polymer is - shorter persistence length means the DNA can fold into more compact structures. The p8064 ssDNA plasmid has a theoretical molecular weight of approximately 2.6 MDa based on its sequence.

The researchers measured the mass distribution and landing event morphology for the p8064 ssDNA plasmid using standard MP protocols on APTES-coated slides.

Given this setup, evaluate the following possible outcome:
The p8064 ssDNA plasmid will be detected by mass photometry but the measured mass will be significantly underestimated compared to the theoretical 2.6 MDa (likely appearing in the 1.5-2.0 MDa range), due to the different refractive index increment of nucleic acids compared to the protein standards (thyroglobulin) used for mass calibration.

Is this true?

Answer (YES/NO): NO